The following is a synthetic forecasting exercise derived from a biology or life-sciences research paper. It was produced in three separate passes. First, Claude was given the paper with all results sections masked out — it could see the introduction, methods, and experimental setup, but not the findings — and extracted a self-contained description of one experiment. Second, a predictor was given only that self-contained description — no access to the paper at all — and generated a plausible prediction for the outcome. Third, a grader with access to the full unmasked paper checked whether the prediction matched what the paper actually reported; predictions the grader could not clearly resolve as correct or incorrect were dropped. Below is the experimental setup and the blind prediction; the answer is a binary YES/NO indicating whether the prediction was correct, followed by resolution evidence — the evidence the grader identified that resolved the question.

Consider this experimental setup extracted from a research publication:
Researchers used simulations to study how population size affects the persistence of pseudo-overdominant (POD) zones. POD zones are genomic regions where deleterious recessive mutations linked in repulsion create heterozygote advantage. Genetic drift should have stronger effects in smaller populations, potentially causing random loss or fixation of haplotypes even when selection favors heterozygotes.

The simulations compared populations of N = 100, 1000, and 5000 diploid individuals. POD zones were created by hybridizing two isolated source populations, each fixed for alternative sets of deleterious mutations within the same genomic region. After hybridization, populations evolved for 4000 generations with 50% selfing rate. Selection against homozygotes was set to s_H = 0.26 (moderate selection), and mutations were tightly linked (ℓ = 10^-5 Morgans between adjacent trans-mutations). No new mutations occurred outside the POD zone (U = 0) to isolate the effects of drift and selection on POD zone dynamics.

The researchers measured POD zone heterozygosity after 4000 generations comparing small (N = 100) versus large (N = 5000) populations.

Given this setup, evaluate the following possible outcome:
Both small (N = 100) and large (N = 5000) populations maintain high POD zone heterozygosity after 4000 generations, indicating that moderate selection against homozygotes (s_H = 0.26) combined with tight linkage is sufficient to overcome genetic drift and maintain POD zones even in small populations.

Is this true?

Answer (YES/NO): NO